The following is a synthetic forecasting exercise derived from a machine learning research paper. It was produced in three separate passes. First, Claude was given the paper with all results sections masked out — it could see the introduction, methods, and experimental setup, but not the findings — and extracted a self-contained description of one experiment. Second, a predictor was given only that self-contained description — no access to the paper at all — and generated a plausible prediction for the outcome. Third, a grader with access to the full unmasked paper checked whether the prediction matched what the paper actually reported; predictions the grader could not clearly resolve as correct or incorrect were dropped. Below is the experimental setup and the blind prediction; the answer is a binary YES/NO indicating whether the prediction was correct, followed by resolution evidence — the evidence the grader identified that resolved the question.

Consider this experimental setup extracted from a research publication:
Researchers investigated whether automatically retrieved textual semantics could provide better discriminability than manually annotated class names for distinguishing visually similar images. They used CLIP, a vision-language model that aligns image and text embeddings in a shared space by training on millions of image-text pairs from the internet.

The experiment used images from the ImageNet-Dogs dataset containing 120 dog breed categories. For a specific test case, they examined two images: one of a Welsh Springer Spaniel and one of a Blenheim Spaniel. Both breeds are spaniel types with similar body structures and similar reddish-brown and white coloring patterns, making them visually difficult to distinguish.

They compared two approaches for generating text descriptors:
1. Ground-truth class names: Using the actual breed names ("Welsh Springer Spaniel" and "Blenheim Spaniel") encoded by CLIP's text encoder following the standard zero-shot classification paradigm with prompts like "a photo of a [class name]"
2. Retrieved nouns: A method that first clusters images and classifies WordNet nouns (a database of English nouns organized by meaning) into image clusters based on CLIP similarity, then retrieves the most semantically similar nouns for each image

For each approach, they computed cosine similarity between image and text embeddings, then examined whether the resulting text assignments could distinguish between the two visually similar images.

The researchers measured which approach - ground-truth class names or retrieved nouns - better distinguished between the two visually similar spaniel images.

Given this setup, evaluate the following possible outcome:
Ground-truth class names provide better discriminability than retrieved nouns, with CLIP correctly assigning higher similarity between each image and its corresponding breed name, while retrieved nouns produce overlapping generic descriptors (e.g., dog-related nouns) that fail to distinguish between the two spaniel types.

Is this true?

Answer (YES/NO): NO